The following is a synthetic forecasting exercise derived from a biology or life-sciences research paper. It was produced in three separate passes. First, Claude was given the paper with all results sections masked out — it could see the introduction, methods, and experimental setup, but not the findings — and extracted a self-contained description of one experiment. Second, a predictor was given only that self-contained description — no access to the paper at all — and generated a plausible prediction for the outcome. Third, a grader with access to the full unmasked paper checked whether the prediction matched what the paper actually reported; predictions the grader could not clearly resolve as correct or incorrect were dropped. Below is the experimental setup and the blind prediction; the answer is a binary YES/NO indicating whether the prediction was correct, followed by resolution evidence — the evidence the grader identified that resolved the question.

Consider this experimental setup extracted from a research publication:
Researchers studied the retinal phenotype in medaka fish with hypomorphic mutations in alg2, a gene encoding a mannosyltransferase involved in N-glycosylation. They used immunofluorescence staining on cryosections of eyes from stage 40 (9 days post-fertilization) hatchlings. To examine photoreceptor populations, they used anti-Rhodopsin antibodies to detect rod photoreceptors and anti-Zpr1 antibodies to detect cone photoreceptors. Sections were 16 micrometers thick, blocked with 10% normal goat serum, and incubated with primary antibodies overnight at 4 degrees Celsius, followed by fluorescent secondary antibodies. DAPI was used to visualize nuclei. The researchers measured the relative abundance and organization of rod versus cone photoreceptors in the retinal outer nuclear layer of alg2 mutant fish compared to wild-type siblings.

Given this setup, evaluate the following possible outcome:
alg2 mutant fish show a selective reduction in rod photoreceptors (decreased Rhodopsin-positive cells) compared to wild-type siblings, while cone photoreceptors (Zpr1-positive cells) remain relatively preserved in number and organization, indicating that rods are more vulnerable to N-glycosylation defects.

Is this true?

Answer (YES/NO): YES